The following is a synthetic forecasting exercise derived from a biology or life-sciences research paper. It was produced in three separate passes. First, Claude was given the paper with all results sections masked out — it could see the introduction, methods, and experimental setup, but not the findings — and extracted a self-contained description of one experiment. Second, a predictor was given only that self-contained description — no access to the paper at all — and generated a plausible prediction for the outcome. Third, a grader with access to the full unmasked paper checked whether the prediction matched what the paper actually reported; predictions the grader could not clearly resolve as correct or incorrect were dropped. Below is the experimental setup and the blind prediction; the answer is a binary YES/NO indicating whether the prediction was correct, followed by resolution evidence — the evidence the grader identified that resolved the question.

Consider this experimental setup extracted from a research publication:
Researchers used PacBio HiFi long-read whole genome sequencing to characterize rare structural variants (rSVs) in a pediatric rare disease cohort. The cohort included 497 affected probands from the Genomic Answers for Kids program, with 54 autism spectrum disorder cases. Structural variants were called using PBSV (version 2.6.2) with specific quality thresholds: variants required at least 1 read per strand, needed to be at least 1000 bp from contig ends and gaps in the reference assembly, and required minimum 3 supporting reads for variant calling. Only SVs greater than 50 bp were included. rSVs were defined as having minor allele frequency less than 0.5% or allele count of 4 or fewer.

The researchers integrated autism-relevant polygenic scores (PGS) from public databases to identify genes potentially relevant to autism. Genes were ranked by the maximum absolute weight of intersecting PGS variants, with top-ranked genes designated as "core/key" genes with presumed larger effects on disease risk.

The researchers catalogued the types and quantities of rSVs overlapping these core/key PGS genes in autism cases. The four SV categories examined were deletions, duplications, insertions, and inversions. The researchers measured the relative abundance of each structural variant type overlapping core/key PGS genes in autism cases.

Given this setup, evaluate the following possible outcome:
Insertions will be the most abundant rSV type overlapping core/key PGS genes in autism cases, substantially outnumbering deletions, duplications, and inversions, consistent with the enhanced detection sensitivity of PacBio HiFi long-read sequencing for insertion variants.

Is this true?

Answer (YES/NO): YES